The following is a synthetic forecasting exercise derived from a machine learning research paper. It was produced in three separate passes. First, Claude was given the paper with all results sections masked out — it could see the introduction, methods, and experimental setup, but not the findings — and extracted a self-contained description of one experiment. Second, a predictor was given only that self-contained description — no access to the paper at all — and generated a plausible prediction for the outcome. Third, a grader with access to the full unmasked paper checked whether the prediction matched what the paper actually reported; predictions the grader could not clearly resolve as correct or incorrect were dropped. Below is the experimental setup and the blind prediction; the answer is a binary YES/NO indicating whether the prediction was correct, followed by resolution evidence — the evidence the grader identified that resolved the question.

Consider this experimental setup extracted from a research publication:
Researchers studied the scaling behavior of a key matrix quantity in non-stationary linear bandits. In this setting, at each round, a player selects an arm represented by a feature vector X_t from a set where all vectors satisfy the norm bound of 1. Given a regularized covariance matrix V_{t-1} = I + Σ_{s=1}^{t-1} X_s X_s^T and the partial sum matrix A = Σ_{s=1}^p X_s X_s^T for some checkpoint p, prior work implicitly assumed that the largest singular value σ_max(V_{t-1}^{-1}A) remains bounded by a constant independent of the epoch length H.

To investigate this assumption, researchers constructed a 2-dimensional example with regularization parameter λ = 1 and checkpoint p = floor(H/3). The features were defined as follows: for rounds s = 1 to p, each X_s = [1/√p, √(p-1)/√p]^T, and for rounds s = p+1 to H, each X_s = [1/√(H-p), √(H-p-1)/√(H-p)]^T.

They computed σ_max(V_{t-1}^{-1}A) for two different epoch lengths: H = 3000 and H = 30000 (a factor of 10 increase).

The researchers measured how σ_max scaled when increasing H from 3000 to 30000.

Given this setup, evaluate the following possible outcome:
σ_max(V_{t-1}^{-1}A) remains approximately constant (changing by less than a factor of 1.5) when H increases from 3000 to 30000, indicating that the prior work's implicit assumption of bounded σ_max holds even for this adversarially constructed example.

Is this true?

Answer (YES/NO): NO